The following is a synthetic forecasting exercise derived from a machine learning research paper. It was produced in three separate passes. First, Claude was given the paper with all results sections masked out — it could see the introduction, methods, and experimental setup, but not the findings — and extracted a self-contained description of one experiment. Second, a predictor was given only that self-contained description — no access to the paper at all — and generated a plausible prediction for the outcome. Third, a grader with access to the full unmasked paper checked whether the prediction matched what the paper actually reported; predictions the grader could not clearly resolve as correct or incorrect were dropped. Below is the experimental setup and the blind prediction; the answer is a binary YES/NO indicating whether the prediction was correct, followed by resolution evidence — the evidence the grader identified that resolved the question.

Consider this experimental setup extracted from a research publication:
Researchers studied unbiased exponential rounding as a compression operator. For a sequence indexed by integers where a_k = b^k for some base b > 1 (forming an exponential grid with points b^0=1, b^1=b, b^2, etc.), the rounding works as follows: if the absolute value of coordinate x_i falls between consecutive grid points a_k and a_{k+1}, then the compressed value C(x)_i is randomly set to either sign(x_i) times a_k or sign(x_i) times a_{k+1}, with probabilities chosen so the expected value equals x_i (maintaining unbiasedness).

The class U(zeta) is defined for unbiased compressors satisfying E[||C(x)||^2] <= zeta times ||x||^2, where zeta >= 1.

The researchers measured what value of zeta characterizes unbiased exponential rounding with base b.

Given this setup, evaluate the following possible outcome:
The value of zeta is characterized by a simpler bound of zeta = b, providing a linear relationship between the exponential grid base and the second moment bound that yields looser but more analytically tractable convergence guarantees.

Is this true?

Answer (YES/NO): NO